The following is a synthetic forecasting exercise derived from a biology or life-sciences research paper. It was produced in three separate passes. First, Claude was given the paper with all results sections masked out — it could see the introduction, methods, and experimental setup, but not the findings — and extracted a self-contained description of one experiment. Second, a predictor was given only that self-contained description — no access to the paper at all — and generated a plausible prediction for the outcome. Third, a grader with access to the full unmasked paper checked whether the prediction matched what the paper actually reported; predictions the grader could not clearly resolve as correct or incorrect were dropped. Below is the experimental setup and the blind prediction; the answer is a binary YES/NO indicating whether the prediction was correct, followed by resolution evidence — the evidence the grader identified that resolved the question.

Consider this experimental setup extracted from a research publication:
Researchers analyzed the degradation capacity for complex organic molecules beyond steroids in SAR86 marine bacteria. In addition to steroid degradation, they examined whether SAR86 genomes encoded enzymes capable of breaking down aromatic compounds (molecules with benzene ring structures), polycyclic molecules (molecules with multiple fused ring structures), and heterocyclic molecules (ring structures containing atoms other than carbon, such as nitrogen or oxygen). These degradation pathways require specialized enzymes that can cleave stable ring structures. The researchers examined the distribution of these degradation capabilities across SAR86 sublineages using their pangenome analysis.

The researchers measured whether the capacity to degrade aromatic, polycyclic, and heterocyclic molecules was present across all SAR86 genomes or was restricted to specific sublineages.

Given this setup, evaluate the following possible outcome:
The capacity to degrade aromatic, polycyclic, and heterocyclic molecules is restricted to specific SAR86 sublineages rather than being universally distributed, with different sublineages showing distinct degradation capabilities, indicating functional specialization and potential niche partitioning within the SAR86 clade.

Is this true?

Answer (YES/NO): NO